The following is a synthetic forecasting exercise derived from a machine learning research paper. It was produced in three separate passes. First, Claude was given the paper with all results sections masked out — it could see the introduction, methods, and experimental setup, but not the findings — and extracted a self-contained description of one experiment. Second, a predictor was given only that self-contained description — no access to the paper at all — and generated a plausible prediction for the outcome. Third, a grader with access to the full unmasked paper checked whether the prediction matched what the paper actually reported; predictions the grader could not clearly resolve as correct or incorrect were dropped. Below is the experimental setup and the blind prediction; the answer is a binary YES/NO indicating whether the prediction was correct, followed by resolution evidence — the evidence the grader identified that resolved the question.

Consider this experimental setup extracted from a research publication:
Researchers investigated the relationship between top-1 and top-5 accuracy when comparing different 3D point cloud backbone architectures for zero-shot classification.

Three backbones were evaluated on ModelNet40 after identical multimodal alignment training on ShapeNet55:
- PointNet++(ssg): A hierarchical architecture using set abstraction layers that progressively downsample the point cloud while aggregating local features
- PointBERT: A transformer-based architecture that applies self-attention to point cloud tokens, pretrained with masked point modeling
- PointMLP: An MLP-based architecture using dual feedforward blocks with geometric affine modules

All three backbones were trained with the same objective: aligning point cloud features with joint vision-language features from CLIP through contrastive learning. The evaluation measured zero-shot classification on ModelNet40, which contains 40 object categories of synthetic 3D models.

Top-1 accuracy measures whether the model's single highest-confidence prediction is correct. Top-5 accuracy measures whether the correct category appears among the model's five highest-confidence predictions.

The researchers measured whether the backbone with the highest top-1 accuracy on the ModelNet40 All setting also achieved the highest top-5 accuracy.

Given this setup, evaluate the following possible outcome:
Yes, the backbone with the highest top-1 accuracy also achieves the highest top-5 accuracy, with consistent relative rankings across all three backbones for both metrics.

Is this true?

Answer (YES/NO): NO